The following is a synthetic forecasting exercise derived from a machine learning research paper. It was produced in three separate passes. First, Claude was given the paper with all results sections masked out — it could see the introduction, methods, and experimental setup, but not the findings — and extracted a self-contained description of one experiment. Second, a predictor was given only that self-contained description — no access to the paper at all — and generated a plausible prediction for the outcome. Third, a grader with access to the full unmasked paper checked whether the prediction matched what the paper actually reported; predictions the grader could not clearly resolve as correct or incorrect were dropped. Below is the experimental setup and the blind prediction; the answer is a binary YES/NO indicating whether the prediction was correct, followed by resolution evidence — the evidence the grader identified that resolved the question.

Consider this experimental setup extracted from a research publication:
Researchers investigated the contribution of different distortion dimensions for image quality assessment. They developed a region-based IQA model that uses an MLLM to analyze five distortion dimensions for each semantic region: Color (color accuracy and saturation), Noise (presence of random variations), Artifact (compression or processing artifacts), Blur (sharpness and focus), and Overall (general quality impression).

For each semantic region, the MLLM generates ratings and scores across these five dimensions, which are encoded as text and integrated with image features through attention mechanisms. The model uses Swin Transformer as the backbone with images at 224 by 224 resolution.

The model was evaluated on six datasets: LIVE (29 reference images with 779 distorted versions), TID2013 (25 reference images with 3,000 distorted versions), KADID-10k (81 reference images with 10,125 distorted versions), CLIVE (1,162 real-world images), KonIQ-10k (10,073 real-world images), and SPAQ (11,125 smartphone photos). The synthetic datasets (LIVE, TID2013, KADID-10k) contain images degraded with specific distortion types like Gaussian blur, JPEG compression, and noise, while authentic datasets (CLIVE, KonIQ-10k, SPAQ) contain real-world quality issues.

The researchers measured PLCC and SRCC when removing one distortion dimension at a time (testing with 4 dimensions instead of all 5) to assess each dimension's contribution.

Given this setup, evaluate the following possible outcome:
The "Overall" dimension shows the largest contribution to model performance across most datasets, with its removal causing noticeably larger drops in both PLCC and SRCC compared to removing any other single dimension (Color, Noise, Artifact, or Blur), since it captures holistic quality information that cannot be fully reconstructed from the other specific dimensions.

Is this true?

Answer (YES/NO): NO